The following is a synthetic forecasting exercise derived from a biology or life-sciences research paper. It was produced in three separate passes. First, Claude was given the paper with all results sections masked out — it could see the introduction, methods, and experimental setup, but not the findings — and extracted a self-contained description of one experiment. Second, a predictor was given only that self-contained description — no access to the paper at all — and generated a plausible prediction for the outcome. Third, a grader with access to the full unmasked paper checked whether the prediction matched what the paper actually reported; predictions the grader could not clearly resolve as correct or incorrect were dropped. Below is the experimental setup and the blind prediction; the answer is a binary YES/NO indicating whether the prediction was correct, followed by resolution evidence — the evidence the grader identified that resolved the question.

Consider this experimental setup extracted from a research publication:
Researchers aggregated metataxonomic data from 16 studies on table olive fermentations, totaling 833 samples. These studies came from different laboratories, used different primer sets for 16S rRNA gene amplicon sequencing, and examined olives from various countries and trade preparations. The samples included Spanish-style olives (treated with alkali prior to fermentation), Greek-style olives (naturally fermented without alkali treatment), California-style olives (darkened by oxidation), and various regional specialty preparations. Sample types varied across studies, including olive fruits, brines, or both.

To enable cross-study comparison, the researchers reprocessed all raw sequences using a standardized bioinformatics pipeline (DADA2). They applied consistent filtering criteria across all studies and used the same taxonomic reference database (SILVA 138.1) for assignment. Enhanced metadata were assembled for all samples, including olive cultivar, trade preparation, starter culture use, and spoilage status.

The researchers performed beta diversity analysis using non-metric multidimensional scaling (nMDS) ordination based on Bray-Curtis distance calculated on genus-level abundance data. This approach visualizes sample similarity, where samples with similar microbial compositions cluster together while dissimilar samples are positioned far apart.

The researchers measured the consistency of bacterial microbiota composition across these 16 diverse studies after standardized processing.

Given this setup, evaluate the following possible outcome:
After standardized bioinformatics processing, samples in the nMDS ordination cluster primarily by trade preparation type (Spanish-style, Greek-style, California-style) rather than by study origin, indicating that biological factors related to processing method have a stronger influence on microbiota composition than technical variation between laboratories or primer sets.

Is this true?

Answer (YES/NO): NO